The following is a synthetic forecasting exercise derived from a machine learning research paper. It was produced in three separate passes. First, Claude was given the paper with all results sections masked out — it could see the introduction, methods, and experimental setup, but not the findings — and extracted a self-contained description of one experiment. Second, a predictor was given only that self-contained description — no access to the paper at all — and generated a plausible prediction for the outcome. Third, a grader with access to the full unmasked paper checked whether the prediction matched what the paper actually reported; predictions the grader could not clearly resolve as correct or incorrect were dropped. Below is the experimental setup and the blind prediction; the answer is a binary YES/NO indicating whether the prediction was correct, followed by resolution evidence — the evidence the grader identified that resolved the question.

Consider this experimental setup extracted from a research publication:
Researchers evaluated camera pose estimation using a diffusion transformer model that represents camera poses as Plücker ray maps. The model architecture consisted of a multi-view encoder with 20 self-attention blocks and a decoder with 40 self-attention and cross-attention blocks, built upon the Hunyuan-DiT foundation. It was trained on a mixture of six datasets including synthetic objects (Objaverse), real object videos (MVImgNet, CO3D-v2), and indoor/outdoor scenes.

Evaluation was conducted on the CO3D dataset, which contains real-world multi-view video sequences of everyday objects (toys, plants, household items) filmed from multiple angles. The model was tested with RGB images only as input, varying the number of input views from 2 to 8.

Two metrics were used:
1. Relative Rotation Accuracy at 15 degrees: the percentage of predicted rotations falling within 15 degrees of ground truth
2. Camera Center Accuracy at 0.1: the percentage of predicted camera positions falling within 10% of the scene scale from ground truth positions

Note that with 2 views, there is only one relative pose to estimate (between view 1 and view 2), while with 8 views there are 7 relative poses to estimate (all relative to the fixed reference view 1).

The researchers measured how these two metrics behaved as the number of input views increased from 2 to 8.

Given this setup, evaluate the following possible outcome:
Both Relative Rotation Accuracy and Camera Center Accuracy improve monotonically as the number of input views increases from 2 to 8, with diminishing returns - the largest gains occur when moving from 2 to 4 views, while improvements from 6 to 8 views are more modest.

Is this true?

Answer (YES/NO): NO